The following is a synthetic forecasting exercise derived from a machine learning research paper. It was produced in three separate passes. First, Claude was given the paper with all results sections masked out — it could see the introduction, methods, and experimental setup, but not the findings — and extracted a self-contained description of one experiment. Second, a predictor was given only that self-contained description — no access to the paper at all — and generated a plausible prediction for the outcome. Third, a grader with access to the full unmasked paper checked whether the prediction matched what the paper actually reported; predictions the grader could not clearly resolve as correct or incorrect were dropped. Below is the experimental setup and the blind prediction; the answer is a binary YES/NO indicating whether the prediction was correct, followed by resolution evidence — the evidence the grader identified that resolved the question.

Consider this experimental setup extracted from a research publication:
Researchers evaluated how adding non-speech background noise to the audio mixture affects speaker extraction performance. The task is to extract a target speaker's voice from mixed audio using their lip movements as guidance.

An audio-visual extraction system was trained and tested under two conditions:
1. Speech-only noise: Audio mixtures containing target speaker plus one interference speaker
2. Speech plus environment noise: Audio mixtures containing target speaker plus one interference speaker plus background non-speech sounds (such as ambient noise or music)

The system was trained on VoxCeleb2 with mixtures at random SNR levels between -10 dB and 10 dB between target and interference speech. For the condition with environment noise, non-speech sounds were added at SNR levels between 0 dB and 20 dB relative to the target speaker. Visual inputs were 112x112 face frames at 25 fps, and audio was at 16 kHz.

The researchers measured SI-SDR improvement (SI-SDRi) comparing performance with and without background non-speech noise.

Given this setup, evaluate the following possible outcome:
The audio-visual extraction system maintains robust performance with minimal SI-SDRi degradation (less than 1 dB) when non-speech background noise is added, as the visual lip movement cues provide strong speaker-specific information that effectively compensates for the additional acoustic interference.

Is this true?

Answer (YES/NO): YES